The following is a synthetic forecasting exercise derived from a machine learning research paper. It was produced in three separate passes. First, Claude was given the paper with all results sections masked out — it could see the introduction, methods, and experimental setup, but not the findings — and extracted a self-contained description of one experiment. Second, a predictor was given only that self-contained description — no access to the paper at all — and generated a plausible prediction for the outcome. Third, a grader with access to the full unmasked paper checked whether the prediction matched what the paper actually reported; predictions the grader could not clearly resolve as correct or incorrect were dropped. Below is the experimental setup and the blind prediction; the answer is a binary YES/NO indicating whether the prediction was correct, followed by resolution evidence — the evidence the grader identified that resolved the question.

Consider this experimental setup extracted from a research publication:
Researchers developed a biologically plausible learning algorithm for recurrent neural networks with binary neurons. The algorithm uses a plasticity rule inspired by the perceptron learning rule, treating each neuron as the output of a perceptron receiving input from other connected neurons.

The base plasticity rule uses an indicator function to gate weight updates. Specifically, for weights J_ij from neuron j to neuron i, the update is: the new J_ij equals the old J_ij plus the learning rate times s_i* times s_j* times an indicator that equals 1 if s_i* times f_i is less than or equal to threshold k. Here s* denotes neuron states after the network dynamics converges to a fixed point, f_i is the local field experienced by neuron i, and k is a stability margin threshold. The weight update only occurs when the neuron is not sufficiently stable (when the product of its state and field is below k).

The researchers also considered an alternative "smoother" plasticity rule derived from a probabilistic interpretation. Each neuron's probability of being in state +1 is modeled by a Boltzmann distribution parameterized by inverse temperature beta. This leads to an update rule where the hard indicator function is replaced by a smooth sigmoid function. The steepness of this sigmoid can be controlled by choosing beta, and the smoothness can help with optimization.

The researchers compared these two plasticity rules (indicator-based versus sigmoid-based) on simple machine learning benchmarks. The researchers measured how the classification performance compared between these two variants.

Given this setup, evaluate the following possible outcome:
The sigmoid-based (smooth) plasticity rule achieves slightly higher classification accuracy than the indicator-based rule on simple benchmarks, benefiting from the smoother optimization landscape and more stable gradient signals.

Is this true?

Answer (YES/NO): NO